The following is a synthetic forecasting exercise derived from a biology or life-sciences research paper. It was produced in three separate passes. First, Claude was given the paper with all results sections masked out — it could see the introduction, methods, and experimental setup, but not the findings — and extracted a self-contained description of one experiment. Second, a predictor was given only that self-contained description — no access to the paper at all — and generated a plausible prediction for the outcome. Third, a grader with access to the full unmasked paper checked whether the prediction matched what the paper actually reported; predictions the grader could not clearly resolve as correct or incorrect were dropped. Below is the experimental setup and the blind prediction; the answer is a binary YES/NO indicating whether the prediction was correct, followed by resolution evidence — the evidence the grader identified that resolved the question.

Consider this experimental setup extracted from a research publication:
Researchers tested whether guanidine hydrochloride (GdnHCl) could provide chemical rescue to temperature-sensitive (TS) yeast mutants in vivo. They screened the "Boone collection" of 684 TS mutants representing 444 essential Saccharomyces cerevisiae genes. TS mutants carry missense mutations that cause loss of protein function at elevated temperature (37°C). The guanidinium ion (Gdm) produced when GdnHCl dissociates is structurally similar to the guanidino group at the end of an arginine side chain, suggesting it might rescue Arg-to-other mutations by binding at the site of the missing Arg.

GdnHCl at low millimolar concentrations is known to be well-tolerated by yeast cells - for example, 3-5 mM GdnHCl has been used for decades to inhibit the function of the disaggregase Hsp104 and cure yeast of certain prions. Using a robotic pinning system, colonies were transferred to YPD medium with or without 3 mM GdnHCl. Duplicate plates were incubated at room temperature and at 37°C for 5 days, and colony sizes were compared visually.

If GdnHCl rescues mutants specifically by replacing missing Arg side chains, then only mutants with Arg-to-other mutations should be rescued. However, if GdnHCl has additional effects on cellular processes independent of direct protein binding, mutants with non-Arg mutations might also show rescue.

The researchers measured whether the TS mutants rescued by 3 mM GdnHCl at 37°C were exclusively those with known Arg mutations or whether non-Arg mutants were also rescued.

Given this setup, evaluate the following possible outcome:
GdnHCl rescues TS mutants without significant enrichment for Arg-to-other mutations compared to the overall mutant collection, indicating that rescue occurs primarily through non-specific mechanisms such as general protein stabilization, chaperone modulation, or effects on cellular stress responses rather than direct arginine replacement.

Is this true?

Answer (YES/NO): NO